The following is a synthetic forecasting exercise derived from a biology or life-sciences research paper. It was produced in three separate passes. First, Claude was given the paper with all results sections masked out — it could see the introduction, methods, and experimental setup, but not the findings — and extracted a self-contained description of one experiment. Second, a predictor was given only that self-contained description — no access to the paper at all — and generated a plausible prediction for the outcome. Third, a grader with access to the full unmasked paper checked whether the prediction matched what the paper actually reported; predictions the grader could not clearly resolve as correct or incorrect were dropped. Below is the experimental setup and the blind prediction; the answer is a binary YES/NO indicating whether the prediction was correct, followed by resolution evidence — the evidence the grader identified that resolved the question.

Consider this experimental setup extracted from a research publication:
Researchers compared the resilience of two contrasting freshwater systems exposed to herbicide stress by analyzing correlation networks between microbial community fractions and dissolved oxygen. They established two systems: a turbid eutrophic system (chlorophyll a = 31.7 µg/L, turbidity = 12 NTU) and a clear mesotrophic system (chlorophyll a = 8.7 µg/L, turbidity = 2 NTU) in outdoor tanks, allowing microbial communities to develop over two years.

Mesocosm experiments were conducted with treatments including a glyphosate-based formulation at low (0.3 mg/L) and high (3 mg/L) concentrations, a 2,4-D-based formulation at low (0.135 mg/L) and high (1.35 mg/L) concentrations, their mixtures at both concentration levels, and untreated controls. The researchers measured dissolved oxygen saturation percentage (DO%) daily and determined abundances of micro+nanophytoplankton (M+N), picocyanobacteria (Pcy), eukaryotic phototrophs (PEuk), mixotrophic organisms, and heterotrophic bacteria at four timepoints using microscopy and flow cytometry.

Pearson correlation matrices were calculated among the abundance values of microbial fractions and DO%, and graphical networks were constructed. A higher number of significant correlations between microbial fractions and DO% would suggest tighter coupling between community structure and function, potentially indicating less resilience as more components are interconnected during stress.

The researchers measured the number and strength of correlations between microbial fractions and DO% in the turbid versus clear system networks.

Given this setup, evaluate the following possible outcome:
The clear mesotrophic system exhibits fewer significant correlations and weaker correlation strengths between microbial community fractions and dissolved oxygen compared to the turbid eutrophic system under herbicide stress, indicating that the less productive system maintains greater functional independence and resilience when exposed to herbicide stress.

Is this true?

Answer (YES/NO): NO